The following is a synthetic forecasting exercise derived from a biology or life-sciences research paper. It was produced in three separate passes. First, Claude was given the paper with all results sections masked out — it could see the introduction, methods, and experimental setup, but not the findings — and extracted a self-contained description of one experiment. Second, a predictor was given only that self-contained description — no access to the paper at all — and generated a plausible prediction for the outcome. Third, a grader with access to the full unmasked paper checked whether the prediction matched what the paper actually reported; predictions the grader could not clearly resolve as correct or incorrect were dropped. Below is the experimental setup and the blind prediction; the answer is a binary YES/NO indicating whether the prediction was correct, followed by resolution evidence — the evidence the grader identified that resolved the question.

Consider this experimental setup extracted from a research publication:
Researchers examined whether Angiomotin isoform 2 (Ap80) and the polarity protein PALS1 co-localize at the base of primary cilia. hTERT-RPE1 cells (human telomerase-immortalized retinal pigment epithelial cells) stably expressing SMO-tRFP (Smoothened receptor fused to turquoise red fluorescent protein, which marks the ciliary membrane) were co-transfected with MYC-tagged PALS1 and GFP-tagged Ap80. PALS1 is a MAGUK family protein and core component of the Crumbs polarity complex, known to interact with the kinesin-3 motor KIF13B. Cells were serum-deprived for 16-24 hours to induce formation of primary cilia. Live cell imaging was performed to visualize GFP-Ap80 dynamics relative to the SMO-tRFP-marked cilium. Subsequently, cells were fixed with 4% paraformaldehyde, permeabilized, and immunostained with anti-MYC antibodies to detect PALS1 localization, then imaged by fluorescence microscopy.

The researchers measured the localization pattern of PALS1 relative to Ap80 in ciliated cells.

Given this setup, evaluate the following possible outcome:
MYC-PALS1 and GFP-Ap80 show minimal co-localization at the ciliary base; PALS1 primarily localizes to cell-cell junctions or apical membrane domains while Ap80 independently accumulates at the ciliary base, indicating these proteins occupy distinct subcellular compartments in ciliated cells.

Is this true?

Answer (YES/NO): NO